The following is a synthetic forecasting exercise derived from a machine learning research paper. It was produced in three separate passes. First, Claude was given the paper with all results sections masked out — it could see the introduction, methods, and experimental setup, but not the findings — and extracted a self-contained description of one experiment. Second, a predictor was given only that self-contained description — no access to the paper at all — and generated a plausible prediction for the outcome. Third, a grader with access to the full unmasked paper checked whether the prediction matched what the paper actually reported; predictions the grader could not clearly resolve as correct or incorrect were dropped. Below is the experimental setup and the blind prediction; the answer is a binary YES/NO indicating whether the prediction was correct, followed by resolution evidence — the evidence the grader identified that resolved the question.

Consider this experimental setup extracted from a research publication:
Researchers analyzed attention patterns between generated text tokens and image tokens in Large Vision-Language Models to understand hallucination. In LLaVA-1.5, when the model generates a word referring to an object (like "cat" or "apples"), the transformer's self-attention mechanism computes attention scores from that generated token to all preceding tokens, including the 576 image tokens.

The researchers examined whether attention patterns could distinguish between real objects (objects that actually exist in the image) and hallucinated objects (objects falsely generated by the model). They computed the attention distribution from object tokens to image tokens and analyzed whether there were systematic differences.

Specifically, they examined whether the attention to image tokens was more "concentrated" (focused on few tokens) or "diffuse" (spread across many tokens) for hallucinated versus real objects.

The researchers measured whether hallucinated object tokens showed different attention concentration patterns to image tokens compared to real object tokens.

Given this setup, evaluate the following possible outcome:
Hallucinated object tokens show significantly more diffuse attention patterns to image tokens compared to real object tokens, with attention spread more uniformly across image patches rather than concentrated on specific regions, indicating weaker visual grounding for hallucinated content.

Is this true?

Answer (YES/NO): NO